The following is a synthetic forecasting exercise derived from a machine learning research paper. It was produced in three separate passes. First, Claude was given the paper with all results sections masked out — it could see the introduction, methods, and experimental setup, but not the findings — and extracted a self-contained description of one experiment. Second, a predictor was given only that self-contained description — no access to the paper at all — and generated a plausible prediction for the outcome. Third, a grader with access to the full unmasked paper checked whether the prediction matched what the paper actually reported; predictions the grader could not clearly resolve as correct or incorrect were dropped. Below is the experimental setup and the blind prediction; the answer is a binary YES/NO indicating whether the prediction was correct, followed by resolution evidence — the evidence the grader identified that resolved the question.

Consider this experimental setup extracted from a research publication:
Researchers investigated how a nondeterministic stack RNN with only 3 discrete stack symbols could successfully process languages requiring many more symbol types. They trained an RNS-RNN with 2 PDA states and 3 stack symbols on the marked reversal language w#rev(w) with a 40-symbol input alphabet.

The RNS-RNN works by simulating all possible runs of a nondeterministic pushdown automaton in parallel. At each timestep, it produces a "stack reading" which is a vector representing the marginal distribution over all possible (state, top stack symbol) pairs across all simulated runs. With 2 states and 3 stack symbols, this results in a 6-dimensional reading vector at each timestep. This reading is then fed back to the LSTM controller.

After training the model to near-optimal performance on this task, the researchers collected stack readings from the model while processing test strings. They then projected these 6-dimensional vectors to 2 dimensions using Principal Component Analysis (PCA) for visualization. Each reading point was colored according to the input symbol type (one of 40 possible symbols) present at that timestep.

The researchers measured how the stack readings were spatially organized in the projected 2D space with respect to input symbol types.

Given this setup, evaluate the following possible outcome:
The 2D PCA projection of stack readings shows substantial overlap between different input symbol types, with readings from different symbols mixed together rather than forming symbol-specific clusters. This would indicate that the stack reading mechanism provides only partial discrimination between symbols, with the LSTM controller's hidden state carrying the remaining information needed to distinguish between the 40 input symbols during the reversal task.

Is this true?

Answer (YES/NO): NO